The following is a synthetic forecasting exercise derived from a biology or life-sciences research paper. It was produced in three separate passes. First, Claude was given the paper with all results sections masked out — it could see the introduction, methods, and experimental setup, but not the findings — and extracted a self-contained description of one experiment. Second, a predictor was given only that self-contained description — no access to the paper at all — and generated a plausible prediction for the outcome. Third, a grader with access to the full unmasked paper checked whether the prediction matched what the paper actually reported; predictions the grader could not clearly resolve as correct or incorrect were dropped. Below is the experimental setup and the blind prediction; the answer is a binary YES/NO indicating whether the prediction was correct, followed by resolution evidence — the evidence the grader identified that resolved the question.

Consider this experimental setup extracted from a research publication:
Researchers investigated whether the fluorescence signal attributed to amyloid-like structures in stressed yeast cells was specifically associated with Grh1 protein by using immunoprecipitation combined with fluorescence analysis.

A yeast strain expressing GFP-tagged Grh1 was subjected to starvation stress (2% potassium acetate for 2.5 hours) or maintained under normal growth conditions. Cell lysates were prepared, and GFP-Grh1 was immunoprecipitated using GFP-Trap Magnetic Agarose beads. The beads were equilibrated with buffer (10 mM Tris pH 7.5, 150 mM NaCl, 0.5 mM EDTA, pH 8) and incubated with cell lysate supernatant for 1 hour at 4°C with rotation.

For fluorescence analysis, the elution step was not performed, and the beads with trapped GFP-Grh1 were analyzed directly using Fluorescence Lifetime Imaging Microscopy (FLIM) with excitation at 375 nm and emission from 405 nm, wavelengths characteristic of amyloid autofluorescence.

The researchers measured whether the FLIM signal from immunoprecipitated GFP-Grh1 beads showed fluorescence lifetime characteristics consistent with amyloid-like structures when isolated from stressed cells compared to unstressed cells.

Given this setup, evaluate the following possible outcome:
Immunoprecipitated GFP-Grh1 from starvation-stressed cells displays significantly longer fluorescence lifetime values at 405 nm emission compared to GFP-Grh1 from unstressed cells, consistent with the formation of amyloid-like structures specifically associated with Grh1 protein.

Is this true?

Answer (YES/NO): NO